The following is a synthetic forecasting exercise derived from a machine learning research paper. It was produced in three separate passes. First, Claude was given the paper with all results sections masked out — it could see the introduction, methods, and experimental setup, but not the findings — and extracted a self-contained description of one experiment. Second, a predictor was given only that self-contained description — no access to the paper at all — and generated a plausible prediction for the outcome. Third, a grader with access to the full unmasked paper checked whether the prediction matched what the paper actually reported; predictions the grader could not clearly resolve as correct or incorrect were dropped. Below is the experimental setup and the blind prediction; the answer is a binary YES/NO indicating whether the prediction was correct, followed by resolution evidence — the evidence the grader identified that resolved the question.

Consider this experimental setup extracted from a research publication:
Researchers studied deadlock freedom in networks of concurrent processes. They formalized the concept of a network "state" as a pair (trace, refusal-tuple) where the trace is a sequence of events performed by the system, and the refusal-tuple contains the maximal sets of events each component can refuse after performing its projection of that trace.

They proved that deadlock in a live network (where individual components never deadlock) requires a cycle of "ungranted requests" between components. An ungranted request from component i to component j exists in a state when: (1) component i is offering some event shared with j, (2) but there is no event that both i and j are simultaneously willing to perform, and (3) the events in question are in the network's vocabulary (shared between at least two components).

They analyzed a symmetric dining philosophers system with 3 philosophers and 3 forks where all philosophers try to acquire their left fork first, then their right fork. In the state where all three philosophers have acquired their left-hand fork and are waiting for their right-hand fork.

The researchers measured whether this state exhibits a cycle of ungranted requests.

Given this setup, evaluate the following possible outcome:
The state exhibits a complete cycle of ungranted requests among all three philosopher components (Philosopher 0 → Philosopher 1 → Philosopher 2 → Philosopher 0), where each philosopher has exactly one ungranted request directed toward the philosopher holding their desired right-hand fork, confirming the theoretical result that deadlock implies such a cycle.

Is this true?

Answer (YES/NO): NO